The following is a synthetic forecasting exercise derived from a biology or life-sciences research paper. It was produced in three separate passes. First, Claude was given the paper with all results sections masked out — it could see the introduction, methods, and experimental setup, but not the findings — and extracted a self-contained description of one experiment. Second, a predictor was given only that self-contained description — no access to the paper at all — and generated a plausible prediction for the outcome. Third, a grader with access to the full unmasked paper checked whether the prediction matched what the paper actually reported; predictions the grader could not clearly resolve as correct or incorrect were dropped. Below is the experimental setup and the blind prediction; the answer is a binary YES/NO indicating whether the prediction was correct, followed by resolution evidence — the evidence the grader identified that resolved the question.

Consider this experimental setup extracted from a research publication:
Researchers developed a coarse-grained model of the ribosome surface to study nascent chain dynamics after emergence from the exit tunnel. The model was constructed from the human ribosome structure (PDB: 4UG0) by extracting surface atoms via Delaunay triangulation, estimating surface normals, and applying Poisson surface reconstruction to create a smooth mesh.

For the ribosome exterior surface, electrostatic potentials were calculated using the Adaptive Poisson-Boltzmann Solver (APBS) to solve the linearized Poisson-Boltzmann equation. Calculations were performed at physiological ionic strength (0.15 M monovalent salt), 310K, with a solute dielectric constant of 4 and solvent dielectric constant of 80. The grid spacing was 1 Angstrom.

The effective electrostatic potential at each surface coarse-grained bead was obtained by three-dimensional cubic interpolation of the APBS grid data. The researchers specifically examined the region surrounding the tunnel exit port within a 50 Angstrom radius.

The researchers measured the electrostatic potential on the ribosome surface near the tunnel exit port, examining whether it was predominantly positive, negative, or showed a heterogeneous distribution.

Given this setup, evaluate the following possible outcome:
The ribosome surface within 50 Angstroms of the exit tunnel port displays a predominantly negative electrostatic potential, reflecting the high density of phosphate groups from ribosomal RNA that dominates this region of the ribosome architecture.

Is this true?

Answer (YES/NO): YES